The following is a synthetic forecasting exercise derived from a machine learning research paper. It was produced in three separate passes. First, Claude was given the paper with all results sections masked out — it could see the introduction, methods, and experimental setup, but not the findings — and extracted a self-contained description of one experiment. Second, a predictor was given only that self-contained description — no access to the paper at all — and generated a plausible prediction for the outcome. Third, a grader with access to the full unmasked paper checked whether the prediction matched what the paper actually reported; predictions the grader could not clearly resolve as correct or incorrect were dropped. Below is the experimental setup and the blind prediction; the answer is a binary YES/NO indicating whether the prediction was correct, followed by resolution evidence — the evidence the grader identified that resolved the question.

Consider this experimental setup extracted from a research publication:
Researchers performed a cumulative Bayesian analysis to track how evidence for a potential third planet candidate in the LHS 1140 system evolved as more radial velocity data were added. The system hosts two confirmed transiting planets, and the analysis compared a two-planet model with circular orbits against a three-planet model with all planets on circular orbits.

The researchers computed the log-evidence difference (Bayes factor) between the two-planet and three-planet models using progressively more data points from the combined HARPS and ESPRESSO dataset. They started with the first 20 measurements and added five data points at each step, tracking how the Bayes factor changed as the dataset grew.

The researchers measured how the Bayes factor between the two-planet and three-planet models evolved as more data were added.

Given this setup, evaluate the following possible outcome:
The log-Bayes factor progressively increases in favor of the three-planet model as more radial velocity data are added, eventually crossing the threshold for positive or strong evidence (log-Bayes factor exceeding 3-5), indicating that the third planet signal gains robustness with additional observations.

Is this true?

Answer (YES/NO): NO